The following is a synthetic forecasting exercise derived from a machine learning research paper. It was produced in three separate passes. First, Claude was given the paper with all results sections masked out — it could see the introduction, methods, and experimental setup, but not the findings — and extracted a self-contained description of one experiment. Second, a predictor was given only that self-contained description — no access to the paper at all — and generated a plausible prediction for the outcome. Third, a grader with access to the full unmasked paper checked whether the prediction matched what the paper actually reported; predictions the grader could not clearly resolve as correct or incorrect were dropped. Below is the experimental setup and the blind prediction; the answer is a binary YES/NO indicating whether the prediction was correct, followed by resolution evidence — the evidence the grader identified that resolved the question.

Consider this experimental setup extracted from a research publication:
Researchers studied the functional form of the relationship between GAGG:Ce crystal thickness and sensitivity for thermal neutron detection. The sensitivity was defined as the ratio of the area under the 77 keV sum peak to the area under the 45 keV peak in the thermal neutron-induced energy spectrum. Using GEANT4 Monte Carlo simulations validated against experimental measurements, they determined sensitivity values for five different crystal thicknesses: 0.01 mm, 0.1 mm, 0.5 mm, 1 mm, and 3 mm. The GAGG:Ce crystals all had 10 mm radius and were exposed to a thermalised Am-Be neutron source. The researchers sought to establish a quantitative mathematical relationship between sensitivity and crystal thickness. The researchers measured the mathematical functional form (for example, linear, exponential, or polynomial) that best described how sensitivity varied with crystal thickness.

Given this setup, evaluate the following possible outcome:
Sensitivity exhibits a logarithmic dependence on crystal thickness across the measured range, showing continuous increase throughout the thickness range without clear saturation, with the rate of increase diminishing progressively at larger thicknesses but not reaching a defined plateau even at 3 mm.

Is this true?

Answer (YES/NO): NO